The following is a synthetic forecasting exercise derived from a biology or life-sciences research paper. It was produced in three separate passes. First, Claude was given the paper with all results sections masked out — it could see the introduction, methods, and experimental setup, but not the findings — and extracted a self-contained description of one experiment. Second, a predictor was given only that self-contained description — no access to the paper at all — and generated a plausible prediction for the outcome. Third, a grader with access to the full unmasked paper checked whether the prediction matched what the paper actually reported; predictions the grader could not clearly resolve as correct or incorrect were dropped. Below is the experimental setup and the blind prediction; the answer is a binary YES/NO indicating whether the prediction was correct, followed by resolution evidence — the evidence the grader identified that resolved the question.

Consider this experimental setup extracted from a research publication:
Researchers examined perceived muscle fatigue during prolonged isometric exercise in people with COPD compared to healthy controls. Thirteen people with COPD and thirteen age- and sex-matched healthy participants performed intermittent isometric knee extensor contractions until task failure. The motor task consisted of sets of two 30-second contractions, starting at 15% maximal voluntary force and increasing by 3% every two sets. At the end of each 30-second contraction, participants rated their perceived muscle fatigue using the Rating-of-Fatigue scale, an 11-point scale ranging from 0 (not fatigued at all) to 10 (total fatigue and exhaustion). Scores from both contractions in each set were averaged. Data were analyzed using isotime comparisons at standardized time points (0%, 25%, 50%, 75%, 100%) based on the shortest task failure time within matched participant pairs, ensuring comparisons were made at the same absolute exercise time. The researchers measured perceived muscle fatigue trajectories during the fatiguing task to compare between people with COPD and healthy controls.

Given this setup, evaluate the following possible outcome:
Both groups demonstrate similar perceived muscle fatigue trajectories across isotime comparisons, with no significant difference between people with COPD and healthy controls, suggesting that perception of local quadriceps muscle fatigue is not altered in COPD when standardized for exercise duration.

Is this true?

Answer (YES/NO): NO